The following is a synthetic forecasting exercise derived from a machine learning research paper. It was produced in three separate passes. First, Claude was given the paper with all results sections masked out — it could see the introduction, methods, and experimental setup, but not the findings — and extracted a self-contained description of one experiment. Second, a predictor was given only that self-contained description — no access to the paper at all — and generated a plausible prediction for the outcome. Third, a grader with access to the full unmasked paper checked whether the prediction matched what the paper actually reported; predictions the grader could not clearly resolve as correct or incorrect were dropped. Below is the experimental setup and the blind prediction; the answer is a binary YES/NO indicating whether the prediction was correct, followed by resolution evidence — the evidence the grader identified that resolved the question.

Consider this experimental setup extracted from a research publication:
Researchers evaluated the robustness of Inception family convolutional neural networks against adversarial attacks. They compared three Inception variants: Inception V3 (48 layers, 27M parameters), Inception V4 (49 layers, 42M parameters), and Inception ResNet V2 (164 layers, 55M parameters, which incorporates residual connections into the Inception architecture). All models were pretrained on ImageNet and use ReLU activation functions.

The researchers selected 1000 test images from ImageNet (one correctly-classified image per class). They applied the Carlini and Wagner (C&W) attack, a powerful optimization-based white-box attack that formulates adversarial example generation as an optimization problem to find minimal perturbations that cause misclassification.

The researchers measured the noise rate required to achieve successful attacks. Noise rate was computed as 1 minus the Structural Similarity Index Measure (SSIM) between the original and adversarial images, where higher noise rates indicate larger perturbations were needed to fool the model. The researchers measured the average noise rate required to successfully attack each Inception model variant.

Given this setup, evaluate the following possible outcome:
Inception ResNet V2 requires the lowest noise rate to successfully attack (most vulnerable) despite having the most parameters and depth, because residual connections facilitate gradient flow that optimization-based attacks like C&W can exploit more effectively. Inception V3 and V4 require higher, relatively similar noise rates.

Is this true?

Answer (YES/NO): NO